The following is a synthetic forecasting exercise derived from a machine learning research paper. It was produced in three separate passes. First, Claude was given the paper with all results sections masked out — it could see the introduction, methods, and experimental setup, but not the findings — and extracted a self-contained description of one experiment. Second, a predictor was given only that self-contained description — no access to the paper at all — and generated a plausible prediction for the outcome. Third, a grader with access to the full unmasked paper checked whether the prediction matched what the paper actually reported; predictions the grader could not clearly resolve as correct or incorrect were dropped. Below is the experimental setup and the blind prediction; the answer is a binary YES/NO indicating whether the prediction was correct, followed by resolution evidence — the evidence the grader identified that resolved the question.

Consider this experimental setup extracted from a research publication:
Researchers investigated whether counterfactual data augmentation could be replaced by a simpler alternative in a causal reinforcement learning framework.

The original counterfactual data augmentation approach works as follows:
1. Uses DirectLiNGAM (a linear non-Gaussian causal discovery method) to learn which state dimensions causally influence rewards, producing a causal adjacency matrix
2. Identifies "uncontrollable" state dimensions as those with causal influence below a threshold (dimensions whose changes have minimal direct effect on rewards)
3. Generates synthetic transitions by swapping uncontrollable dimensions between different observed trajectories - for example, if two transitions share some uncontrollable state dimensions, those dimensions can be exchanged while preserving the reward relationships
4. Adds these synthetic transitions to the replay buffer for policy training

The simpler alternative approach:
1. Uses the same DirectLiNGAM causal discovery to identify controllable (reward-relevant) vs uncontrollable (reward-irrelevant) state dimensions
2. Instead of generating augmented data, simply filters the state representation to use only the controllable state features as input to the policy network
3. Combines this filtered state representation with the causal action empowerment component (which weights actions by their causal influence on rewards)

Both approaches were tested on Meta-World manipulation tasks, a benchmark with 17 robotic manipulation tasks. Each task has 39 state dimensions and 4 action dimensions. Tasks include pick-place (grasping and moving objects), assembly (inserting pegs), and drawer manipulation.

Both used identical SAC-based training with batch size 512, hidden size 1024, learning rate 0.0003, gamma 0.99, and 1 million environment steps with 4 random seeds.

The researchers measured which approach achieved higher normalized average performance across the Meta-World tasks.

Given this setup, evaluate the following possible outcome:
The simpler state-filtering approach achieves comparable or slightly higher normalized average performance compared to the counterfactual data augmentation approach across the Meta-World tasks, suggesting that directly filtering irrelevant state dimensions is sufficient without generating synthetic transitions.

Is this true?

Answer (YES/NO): NO